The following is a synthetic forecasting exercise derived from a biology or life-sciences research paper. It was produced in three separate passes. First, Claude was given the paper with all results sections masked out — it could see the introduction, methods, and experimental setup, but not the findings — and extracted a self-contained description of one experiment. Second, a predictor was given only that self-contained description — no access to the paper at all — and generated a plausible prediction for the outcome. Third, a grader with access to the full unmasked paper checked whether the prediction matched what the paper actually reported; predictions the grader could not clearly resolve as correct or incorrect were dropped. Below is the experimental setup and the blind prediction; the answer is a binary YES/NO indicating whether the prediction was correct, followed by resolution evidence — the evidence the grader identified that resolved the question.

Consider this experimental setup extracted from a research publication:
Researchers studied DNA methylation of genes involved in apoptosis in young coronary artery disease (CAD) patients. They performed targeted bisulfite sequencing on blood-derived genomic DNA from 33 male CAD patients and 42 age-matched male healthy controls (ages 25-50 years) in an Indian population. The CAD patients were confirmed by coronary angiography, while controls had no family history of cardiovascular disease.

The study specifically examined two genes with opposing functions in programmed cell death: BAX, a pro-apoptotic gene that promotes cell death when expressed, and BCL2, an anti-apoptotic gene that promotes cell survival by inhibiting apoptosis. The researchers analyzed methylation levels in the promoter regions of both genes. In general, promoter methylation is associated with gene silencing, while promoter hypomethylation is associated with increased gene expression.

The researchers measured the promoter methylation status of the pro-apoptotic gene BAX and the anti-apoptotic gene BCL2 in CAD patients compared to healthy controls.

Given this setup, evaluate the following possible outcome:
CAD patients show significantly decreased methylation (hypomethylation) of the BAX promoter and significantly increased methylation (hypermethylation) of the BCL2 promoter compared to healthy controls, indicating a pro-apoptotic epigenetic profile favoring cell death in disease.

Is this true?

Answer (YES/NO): YES